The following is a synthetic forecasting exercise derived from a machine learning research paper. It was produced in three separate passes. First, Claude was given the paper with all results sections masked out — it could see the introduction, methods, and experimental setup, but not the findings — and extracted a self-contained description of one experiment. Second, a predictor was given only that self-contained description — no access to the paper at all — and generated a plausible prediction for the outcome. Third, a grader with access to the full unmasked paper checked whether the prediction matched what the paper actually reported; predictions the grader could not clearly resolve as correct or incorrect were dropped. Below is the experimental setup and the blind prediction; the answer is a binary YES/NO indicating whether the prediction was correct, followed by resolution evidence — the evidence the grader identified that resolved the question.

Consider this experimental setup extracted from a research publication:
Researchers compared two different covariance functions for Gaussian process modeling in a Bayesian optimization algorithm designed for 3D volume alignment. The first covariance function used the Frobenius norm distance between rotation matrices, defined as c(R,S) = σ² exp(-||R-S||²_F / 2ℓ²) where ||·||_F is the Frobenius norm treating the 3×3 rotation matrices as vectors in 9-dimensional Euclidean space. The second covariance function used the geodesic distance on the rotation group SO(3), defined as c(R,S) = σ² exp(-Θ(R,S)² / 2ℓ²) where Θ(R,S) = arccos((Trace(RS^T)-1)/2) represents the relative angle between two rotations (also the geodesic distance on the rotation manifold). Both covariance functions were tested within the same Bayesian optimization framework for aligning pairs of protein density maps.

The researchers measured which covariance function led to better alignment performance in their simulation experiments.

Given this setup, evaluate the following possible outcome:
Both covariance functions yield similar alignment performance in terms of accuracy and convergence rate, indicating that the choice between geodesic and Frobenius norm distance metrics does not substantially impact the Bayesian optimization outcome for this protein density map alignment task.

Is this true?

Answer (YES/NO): NO